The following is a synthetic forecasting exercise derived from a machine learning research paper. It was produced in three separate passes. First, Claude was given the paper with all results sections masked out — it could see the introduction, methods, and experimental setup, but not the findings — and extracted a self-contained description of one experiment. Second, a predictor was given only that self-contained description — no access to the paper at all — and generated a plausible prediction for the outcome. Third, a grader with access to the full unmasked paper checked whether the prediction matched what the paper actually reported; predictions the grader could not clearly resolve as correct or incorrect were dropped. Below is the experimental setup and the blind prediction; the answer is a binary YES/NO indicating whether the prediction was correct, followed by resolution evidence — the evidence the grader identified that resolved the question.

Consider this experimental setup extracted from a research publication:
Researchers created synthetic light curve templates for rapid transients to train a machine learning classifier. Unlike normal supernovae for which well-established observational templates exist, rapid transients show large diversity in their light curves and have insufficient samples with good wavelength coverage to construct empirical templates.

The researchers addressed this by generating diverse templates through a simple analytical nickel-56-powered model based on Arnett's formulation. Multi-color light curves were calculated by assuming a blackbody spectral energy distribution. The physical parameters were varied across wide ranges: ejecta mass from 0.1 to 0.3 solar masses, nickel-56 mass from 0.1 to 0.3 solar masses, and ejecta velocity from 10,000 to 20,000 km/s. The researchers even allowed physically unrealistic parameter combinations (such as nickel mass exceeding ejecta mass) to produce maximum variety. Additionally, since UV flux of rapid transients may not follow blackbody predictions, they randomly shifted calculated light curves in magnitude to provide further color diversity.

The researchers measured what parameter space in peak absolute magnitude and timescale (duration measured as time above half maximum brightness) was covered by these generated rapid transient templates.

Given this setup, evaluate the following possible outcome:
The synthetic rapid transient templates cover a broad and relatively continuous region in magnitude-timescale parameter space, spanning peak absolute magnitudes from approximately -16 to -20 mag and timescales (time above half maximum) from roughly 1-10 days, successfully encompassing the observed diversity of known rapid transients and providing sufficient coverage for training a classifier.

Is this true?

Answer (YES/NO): NO